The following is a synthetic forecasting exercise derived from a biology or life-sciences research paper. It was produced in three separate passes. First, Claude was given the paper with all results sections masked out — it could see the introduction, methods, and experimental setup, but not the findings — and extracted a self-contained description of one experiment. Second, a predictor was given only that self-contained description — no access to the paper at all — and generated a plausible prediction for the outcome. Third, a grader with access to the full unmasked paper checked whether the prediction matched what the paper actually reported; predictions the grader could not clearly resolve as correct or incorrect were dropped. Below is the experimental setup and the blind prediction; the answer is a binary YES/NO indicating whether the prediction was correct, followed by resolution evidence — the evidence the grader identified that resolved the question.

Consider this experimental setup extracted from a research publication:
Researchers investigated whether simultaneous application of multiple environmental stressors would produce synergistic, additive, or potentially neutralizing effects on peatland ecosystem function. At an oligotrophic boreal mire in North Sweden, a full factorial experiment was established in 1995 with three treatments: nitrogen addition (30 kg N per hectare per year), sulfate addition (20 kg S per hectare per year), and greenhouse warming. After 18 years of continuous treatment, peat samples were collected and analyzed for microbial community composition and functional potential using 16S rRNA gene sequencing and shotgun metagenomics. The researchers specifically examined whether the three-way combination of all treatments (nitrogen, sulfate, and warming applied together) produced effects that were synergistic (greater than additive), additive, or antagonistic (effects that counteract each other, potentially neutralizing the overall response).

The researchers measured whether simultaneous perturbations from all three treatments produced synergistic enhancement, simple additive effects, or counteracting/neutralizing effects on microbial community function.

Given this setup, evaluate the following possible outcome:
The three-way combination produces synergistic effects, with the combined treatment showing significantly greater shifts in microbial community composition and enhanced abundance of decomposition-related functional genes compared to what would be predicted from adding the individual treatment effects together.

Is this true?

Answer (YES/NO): NO